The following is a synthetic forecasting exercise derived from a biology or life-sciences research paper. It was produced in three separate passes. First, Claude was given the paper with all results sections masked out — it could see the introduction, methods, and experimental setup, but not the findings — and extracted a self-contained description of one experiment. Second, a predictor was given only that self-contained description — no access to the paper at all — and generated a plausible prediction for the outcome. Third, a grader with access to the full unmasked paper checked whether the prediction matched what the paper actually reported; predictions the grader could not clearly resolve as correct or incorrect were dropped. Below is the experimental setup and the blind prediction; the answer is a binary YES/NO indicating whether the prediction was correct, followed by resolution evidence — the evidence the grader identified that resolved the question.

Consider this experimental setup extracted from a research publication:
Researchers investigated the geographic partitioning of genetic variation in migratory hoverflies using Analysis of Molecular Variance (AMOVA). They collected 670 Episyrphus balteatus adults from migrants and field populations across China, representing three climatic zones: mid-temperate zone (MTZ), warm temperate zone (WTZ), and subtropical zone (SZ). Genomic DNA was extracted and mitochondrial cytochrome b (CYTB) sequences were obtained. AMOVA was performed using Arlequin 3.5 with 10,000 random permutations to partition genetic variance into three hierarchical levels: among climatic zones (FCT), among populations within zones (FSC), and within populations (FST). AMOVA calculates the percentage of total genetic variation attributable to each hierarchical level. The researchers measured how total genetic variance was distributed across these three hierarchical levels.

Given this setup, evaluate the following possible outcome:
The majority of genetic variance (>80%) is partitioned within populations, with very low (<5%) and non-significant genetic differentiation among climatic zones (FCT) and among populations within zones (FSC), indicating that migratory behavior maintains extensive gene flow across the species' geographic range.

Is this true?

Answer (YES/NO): YES